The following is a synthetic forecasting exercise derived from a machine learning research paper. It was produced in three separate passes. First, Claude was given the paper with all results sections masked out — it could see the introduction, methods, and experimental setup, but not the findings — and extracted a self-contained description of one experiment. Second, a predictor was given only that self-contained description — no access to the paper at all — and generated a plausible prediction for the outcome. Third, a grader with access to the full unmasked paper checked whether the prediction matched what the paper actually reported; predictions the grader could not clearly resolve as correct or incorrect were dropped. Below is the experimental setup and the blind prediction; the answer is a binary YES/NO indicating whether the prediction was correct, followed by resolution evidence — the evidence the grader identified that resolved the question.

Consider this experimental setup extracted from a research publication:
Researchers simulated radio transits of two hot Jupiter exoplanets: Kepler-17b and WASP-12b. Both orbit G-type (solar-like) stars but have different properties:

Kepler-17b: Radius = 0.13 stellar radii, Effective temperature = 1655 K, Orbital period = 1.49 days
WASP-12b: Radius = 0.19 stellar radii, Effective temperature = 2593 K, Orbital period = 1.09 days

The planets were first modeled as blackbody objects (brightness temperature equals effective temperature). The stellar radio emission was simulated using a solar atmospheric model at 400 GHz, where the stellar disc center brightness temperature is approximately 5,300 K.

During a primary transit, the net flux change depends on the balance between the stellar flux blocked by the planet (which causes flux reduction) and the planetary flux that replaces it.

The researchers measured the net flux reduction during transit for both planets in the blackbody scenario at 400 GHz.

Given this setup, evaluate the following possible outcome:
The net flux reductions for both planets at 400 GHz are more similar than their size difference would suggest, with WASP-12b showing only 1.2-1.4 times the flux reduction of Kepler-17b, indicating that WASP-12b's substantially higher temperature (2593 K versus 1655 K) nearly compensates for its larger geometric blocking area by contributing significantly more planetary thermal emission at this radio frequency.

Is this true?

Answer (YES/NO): NO